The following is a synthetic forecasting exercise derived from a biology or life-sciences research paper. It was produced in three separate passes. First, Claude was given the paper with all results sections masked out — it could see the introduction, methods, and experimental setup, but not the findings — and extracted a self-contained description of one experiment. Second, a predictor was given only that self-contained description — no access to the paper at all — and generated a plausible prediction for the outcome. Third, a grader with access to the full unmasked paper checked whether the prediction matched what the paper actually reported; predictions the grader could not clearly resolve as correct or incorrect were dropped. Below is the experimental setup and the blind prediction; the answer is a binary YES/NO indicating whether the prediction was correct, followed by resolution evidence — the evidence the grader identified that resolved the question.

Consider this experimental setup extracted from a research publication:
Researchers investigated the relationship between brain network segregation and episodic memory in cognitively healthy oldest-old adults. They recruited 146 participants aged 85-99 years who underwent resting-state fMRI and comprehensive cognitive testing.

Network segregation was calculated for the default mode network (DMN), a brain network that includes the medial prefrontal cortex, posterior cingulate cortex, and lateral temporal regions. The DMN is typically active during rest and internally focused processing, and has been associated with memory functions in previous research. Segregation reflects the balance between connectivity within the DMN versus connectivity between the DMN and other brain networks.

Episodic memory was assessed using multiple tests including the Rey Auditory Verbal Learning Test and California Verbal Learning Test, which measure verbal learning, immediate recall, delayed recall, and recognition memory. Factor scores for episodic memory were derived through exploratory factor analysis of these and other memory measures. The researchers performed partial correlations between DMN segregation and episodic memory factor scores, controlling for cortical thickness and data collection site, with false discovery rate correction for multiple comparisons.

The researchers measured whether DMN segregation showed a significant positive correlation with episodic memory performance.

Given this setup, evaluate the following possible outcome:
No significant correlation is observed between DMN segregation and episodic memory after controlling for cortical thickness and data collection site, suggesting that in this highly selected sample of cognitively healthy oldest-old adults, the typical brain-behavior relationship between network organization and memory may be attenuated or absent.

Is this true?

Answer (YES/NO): YES